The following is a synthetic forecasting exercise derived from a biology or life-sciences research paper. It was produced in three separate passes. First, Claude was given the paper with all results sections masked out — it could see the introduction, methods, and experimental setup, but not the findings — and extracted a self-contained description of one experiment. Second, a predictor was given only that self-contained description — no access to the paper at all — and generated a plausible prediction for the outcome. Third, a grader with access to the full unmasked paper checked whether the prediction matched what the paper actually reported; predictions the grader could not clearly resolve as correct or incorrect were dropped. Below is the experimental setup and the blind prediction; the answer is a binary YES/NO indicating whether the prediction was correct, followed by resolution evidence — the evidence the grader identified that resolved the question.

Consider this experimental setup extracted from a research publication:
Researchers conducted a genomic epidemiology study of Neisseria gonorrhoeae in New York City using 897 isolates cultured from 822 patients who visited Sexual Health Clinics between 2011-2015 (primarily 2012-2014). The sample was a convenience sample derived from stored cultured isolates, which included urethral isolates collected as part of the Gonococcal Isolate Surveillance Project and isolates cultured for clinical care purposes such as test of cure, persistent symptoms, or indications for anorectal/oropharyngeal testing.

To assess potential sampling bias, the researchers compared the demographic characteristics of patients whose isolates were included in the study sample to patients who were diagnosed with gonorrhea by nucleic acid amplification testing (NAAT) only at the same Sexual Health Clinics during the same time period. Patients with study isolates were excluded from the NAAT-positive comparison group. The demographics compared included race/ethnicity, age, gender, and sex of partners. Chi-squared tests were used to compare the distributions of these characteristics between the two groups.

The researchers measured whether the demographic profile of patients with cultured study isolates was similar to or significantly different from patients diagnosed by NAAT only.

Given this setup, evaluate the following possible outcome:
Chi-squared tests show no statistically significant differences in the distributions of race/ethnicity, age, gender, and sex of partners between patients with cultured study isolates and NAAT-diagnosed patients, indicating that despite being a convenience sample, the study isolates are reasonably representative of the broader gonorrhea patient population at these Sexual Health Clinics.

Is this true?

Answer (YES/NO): NO